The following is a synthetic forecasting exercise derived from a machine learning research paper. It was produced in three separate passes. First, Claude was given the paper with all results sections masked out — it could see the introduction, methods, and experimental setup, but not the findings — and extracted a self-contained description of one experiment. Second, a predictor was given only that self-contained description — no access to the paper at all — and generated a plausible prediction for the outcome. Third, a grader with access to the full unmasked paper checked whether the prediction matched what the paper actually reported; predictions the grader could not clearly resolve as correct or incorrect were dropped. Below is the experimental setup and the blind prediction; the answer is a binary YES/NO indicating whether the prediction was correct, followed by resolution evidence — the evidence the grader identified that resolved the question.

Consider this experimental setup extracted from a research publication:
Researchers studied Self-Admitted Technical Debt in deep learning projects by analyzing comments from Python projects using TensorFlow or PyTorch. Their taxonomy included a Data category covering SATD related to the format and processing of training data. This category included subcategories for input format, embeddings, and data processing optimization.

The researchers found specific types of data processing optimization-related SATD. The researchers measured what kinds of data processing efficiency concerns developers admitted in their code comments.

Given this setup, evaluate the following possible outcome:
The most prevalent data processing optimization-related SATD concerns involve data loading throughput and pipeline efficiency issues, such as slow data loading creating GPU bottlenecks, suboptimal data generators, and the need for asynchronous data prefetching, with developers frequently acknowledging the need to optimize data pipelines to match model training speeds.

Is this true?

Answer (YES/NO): NO